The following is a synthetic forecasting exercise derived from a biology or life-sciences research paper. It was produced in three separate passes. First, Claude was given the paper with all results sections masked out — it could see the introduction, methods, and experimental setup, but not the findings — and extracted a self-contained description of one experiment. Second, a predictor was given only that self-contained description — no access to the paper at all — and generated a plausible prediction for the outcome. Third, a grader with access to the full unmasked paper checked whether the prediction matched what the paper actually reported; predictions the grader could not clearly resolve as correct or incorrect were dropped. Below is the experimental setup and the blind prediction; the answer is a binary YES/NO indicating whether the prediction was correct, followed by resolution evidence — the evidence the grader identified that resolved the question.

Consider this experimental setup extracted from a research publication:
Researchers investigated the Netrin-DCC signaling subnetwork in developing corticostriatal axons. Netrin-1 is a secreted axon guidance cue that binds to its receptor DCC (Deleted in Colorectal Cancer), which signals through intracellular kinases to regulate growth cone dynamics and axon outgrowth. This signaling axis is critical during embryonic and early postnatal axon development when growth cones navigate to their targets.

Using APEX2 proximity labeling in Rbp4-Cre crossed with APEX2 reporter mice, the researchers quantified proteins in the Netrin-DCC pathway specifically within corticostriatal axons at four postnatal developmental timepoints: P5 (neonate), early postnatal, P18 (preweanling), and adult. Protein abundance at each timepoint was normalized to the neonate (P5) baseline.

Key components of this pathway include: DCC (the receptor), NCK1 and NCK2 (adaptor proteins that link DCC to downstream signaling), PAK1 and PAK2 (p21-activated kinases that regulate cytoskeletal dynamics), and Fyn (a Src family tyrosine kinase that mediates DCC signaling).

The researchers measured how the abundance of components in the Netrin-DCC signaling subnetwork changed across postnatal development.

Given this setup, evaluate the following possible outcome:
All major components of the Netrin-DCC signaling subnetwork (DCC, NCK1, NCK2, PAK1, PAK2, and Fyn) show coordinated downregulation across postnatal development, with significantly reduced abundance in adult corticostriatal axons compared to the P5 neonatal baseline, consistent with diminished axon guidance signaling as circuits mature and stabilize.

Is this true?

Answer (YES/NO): NO